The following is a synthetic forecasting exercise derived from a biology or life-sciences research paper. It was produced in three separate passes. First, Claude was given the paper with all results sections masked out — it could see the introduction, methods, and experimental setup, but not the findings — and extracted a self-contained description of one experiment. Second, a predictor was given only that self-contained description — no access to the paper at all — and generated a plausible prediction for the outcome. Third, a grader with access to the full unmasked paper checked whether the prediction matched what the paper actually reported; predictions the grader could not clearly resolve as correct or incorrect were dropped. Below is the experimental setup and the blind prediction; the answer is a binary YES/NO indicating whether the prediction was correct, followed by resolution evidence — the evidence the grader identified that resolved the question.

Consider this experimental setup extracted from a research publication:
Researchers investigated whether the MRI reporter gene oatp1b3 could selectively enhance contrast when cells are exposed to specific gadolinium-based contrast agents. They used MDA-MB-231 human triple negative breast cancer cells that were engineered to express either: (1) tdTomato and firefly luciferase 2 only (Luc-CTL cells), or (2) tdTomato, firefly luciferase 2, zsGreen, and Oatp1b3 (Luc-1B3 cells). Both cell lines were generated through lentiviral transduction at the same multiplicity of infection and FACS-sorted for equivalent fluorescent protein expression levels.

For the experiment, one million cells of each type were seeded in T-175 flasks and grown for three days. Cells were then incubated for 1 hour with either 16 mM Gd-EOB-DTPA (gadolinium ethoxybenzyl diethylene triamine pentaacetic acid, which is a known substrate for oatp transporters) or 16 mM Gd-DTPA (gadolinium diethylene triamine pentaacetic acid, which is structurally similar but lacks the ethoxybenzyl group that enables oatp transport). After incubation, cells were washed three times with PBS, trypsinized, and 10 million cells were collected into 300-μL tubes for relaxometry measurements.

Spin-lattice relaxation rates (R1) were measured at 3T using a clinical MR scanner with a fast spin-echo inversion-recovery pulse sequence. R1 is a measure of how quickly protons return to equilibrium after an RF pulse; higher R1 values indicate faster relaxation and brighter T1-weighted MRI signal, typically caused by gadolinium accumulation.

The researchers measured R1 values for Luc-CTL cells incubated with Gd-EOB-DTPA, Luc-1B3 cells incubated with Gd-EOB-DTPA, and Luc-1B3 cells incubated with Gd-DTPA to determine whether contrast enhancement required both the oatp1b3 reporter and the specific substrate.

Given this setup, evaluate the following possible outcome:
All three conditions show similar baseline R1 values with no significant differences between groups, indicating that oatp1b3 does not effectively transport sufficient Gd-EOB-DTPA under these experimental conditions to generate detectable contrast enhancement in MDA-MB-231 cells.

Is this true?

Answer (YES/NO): NO